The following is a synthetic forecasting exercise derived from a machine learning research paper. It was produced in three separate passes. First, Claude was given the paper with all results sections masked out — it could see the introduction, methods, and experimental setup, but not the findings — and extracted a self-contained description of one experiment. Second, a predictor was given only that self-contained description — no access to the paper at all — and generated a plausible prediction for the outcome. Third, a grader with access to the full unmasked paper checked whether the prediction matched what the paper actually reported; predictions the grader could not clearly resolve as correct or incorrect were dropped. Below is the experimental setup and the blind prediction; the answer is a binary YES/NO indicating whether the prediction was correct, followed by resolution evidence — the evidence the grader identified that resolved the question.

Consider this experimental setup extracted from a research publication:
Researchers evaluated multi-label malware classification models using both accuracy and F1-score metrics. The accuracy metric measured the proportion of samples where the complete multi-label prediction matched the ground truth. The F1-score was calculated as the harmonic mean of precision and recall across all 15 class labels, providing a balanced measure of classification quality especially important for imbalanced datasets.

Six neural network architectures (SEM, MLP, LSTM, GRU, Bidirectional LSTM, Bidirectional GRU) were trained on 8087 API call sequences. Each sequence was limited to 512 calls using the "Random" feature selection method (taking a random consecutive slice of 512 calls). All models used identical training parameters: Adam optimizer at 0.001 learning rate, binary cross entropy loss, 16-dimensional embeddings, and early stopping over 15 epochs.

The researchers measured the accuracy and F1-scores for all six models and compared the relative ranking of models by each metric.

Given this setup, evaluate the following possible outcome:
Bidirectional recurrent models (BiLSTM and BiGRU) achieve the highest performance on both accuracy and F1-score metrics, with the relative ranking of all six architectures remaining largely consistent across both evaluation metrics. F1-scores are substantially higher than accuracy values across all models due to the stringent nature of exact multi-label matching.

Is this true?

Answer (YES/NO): NO